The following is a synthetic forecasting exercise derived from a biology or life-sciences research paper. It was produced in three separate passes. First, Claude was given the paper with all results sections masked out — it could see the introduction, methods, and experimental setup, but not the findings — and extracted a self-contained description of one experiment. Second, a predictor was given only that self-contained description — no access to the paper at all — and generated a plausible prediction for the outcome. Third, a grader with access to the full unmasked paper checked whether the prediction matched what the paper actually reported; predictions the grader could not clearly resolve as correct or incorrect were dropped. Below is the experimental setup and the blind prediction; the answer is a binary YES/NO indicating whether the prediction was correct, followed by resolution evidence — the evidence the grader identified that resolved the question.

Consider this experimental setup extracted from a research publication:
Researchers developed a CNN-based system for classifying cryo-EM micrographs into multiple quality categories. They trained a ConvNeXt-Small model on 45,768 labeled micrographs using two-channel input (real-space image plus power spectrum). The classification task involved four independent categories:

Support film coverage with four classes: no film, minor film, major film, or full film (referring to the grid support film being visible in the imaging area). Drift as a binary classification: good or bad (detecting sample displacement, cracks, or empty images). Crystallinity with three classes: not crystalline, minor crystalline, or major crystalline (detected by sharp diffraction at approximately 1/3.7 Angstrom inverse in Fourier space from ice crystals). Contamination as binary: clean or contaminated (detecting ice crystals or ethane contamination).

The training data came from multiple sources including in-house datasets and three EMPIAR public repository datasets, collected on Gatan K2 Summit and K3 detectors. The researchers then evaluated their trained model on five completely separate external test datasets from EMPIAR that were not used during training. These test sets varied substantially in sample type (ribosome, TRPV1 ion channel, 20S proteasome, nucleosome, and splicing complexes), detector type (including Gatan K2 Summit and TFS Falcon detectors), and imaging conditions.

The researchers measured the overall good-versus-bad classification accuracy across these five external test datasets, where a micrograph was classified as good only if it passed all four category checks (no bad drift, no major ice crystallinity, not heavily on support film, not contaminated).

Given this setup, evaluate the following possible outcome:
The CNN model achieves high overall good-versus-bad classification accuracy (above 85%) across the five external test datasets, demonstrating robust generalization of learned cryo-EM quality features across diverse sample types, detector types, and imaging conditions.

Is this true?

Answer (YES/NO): YES